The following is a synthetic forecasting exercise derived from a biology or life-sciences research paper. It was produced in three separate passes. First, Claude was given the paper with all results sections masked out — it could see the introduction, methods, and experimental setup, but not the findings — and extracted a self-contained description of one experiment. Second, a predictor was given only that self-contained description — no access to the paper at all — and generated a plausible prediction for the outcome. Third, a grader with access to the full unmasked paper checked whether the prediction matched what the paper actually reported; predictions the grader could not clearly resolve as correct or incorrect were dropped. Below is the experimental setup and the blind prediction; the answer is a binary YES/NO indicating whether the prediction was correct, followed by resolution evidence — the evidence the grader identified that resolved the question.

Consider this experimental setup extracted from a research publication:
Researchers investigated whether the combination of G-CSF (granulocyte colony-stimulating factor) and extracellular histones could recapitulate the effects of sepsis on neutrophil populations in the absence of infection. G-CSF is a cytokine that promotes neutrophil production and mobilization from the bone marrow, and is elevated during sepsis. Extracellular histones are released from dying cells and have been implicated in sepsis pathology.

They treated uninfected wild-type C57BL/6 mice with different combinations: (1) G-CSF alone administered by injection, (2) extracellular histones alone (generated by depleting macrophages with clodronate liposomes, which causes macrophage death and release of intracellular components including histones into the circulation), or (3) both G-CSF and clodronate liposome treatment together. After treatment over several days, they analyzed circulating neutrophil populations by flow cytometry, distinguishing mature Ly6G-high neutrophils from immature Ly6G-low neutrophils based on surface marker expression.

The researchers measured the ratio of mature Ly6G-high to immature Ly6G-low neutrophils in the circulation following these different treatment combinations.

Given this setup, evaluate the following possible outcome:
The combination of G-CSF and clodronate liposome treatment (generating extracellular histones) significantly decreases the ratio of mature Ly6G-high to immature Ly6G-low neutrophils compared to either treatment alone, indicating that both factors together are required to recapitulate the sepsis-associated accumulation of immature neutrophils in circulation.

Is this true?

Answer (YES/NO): YES